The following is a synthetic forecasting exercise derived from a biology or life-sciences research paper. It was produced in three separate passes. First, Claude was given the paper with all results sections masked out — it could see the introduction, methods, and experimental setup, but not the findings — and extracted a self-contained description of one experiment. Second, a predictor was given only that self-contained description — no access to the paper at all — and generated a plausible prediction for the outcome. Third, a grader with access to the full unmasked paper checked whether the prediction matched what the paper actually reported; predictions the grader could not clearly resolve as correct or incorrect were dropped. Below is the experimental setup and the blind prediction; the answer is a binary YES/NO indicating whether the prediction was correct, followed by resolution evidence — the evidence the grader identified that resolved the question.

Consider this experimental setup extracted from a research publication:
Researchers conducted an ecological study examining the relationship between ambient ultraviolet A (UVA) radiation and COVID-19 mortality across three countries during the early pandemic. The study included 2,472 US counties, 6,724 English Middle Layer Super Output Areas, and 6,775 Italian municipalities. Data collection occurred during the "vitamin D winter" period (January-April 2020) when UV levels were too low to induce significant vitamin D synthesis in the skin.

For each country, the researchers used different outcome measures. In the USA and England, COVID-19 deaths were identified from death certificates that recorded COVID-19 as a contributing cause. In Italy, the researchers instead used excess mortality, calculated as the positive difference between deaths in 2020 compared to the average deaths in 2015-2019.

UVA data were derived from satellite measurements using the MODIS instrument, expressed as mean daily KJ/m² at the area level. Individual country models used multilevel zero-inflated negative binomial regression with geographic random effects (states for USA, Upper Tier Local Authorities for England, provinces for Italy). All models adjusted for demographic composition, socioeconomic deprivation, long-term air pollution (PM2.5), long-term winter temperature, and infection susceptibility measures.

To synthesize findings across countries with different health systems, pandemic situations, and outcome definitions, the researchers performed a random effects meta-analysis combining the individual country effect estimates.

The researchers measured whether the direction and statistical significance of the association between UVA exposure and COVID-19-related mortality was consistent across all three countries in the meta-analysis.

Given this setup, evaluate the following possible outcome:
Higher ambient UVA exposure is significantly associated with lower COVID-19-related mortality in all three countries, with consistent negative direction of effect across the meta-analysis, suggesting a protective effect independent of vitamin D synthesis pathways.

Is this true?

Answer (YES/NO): YES